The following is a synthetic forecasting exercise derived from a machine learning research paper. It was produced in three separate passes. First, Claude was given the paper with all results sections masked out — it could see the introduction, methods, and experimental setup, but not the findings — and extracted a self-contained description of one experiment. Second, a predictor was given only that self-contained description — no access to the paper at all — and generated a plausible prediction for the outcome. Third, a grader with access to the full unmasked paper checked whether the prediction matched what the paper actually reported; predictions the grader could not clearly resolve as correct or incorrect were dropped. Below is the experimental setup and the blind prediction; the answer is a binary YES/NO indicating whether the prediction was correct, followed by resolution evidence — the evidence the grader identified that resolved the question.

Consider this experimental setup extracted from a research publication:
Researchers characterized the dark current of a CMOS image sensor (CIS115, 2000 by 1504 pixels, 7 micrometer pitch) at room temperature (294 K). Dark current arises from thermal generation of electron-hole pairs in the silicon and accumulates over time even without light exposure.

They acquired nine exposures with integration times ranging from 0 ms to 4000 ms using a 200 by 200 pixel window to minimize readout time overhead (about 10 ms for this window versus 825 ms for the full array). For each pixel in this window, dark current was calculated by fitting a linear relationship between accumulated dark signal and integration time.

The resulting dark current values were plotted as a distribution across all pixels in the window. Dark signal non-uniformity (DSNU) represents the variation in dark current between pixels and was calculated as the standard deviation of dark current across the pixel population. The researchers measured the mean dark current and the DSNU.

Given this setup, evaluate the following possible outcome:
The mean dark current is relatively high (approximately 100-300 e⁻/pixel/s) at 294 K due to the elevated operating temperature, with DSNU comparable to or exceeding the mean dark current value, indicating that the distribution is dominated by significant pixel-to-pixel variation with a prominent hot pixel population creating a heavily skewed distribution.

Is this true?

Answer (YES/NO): NO